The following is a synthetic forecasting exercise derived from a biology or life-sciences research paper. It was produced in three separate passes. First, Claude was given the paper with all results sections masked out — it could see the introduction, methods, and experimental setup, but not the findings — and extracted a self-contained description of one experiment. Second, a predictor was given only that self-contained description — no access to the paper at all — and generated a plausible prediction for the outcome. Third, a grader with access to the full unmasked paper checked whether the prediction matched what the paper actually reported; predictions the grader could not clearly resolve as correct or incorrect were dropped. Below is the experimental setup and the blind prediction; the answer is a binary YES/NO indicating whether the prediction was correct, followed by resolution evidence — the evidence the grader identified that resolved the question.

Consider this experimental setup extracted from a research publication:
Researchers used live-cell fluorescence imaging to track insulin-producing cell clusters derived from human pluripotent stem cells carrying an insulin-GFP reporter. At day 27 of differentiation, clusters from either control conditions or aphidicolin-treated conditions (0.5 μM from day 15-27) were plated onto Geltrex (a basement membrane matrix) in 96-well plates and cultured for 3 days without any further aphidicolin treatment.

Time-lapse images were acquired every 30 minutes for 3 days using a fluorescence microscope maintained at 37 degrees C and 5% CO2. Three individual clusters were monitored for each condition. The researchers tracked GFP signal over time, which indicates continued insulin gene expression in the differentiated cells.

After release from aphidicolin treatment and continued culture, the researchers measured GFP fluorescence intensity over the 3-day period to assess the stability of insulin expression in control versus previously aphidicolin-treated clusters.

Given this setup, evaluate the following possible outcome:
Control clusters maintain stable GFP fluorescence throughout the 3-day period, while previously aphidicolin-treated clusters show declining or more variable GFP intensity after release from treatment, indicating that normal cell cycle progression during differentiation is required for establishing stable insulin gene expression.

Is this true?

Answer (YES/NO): NO